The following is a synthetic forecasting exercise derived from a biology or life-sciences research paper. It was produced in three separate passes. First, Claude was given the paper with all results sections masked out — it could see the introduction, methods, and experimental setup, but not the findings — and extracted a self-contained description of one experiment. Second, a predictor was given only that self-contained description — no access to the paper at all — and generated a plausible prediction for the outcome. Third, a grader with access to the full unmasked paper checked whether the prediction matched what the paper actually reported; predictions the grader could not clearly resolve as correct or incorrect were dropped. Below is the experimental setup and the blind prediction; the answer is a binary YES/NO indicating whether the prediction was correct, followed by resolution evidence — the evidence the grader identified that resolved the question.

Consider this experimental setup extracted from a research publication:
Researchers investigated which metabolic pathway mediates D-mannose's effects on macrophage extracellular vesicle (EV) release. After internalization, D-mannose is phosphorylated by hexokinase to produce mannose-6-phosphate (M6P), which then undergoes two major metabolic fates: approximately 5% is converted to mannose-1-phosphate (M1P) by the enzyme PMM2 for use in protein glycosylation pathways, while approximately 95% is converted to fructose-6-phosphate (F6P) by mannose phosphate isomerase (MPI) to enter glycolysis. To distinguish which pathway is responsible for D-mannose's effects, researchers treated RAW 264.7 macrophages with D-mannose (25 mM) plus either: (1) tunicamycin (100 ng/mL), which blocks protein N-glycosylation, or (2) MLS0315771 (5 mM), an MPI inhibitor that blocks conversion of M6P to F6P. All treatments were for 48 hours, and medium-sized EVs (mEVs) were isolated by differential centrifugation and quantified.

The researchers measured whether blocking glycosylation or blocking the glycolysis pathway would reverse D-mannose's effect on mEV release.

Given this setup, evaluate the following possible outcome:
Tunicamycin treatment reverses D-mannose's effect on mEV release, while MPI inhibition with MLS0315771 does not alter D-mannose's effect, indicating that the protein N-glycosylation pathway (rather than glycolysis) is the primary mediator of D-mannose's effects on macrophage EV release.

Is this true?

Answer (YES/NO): NO